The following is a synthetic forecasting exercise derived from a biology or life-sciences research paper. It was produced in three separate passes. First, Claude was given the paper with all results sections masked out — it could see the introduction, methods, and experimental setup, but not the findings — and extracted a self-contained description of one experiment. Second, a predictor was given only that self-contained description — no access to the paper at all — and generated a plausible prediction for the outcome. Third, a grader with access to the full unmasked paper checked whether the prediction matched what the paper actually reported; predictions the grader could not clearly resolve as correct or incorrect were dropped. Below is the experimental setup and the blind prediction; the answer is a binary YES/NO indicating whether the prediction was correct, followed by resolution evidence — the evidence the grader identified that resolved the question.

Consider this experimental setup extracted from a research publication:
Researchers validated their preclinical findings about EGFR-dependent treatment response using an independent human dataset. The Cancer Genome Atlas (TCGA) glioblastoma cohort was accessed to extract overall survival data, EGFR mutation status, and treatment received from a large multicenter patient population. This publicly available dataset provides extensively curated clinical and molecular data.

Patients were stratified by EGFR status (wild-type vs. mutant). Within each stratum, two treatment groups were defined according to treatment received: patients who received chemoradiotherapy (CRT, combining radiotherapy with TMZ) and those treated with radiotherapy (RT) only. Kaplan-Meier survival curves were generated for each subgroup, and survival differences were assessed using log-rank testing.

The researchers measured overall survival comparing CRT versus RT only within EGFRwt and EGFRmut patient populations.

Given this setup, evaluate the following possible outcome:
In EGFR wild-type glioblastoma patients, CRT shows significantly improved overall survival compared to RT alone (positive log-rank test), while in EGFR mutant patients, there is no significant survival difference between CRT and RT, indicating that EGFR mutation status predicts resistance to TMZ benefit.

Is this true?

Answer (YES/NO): NO